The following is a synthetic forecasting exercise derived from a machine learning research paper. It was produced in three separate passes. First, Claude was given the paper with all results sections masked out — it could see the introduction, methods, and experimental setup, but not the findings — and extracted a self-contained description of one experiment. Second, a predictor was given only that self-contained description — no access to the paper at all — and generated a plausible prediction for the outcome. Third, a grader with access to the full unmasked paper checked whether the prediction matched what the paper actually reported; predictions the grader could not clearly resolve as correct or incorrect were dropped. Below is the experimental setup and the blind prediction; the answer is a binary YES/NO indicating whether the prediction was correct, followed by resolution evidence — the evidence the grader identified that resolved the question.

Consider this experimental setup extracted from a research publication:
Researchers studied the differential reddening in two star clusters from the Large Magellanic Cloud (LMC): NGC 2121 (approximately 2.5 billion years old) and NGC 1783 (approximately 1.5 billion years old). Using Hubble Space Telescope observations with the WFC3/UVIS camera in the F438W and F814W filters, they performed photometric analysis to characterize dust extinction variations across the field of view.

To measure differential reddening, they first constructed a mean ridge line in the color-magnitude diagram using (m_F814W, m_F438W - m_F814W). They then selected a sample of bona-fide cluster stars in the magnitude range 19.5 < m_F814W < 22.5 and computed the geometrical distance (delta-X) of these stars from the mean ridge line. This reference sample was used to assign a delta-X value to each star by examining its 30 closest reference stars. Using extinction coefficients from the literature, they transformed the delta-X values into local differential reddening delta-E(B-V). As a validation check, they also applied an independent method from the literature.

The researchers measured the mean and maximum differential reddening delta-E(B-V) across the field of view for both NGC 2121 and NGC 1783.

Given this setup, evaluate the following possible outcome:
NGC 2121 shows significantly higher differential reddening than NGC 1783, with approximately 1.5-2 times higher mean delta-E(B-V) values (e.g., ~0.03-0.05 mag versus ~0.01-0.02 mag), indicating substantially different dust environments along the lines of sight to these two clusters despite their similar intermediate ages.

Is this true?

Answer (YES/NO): NO